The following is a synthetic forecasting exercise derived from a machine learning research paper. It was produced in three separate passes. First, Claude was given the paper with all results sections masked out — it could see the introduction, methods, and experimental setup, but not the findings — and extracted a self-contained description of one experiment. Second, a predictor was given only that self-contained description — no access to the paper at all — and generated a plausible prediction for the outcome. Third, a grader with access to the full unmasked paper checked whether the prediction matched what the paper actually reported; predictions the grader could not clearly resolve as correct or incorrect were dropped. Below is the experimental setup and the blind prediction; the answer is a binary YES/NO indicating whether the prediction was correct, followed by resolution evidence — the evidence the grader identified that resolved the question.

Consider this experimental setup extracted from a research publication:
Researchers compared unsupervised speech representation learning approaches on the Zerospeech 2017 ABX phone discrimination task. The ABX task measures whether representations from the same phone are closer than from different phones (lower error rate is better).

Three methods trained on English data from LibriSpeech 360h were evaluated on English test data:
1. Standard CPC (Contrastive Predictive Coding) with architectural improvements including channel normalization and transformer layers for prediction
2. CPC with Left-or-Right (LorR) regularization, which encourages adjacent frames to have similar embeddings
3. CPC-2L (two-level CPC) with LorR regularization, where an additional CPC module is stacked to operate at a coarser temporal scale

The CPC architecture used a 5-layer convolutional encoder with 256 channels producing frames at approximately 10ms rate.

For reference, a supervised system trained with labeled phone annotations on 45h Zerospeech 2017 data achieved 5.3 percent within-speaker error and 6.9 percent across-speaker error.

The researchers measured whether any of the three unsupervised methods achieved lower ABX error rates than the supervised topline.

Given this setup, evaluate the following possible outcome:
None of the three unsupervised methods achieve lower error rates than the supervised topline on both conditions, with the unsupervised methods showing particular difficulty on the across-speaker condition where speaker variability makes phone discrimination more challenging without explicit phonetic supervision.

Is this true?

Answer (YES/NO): NO